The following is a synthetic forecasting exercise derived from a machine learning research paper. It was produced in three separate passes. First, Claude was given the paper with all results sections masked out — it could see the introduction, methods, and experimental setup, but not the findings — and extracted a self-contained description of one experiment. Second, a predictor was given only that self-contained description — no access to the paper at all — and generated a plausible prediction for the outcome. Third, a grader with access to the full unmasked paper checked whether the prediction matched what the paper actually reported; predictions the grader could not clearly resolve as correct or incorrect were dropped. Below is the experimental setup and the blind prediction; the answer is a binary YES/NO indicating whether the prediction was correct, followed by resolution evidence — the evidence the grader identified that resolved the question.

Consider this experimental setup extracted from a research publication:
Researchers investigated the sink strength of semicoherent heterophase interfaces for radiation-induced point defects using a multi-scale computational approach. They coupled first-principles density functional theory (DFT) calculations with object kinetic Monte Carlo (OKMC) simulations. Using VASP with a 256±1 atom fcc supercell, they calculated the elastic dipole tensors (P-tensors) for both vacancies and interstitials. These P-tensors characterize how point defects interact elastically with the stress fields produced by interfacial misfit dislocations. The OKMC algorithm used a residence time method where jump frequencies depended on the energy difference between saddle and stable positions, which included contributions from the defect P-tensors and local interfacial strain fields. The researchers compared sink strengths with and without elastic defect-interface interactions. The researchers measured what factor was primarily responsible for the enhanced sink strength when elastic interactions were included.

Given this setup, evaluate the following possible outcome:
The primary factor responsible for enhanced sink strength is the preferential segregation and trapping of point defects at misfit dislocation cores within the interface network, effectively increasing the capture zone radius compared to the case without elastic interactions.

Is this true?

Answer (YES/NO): NO